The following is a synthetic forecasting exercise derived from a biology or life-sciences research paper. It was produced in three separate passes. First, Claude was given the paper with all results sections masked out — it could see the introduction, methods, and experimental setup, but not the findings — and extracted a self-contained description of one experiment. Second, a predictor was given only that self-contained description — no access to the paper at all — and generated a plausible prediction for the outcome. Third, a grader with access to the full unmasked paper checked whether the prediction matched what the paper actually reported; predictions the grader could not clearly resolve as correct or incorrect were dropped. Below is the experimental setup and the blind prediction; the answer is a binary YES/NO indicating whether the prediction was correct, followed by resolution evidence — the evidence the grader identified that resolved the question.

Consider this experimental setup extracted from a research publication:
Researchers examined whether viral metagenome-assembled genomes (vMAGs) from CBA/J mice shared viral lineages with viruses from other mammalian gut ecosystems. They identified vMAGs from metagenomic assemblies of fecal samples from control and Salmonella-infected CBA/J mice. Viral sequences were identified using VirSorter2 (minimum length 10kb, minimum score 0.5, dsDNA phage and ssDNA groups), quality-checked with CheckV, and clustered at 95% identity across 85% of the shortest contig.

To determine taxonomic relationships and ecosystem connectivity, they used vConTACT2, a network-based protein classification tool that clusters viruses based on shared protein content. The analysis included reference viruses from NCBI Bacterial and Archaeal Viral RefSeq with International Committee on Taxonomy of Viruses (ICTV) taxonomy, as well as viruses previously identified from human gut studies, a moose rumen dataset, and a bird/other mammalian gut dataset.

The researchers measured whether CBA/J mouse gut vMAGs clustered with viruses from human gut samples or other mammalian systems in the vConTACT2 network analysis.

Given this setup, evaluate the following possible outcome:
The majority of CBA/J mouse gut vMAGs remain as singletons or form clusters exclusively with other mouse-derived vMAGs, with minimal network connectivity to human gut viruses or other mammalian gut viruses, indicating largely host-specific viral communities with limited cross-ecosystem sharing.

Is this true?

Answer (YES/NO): NO